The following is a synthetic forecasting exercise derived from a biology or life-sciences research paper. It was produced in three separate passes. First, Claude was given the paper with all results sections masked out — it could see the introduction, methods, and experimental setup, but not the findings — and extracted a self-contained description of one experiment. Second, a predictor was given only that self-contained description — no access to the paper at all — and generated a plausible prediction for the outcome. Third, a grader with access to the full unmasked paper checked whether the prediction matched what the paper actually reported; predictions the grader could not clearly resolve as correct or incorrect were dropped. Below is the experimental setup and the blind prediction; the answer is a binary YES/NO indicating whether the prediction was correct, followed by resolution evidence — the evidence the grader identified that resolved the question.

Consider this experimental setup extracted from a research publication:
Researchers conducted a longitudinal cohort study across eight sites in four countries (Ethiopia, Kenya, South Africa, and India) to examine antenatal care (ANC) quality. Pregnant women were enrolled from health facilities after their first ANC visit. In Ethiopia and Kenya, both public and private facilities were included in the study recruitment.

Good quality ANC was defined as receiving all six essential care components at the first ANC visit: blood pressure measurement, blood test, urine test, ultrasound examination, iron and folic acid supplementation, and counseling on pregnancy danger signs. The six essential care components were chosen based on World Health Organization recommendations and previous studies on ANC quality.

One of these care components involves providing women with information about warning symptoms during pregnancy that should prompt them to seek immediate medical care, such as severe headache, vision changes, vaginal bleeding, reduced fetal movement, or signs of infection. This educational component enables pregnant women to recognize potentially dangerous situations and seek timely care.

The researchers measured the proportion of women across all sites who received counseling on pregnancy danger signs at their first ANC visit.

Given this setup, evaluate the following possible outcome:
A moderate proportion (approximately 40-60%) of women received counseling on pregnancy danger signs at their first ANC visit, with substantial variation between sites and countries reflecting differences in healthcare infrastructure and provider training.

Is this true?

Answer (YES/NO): NO